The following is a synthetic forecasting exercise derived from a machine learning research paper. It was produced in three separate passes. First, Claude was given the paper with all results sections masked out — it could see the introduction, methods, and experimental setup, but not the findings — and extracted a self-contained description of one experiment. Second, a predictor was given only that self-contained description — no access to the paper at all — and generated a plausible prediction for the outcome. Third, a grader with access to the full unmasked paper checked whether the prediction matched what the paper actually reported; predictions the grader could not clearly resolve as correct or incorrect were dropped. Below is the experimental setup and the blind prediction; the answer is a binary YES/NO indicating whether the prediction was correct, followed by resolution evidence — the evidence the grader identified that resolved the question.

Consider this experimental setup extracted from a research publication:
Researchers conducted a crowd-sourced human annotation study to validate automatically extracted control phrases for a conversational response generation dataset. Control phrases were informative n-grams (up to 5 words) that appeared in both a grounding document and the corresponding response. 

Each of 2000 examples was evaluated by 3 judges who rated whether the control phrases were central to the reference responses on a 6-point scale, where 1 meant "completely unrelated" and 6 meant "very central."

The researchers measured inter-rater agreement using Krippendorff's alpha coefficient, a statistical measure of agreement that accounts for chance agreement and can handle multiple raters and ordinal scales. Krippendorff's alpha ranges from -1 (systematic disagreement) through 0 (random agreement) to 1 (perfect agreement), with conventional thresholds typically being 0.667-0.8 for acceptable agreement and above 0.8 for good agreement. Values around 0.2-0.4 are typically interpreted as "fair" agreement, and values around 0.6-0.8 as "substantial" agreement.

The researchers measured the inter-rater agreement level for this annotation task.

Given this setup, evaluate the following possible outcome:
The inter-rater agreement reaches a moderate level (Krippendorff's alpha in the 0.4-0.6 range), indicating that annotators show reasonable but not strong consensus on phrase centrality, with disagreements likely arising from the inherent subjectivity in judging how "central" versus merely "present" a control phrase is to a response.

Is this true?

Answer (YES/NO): NO